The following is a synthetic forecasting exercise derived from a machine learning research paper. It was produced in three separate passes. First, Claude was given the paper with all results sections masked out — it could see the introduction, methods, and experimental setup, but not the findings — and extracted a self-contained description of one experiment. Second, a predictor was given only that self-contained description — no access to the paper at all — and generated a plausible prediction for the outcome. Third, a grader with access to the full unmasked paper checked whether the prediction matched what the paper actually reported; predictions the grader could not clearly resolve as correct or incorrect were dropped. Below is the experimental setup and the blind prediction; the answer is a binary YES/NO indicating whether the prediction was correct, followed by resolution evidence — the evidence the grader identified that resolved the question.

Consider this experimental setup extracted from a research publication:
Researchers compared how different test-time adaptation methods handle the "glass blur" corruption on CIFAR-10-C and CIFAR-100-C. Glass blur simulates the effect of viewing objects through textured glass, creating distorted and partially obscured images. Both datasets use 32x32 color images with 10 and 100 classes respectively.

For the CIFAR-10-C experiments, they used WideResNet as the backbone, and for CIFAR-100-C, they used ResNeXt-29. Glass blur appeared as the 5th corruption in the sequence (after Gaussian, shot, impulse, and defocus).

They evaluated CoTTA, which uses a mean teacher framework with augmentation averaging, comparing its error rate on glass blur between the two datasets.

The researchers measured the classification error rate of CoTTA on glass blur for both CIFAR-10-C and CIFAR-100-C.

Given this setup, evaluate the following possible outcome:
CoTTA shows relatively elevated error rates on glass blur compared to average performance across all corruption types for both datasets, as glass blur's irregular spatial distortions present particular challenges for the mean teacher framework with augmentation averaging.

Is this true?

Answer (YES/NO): YES